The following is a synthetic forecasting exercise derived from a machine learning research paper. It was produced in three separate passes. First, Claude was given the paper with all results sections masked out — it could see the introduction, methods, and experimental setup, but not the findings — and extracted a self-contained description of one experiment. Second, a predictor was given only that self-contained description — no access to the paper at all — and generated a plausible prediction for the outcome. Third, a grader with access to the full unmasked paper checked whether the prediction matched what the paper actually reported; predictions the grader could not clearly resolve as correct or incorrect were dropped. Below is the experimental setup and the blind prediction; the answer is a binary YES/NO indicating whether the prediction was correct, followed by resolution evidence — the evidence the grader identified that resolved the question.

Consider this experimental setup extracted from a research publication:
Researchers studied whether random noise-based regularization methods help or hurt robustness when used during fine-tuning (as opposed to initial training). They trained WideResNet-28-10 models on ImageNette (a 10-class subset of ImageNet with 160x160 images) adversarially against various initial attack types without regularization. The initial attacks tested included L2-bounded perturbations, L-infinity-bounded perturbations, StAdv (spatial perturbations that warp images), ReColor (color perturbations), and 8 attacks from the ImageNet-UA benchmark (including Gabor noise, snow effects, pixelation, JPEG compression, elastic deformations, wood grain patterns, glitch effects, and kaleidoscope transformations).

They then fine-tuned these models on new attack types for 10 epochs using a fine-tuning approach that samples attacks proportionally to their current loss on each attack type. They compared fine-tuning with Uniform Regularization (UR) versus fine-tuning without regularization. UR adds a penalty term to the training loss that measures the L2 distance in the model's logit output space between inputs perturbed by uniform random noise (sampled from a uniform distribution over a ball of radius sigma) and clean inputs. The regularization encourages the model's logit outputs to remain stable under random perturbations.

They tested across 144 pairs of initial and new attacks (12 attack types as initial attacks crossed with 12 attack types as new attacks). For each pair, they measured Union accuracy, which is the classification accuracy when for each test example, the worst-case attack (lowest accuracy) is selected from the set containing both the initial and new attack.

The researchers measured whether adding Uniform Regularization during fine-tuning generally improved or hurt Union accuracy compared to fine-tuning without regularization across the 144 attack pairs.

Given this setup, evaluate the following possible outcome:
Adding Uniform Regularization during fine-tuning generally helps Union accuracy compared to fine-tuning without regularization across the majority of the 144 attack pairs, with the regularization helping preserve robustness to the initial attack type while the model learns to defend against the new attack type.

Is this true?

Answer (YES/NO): NO